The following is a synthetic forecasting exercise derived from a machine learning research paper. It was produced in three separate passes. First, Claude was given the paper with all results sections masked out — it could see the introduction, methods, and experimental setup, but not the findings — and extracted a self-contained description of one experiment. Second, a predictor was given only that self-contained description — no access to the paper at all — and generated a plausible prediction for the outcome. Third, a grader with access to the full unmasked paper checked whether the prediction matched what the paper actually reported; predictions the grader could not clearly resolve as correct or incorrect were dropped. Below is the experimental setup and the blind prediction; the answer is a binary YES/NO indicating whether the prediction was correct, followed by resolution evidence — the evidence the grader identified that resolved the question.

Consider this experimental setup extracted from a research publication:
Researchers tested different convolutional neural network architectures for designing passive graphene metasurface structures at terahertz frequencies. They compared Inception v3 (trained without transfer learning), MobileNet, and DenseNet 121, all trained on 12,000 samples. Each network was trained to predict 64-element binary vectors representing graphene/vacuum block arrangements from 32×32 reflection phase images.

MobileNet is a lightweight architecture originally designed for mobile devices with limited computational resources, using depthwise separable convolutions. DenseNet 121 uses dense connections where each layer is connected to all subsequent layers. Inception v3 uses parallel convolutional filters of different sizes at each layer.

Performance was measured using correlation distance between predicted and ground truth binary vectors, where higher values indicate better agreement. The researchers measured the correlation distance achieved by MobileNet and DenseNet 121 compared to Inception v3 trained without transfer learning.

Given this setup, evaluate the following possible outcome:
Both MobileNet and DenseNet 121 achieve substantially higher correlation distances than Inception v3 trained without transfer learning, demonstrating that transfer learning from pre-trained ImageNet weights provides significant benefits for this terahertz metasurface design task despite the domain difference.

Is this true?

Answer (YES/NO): NO